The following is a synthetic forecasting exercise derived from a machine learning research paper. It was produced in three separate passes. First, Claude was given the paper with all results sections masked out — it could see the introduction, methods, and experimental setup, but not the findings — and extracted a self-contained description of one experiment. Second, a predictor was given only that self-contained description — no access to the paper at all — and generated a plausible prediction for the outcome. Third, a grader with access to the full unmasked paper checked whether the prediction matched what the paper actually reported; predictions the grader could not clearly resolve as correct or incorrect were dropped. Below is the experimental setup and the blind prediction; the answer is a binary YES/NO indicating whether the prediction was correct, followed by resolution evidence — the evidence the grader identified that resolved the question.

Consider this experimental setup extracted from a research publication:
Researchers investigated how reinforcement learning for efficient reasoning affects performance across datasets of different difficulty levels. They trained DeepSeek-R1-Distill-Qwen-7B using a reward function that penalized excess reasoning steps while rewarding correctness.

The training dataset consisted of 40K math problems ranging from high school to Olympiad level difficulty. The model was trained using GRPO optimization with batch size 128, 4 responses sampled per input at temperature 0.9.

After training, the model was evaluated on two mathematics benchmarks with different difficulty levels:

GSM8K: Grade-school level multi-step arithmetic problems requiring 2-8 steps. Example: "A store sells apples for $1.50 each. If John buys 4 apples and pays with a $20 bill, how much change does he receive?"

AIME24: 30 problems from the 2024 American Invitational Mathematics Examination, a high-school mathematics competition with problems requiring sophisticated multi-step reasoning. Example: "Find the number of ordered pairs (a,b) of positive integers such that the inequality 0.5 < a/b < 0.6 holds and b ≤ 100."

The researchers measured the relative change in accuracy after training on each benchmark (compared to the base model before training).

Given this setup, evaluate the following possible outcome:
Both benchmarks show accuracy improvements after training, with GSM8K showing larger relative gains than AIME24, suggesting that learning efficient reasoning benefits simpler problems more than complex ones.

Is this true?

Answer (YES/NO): NO